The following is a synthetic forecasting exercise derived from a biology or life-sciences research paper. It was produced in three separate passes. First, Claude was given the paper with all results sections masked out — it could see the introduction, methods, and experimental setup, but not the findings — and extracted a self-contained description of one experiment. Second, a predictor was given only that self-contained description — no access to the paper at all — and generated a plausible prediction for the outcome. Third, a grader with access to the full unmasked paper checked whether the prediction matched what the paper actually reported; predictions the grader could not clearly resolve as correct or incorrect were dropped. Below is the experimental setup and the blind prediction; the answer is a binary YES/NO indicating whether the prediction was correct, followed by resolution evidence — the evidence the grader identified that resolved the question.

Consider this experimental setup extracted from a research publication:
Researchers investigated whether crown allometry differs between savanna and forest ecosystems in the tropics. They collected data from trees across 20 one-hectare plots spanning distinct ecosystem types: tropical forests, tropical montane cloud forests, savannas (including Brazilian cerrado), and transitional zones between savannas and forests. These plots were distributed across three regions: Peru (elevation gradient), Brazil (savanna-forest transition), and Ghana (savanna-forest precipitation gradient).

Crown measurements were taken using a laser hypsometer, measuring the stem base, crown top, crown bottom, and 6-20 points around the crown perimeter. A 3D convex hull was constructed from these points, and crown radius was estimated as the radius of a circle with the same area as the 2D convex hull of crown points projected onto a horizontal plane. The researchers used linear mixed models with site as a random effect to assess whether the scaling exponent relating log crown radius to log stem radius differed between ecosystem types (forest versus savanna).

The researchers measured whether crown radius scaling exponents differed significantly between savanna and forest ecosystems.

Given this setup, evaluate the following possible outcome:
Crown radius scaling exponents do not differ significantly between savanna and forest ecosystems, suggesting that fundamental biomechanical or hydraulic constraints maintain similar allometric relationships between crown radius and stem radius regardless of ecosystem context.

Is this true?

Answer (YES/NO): NO